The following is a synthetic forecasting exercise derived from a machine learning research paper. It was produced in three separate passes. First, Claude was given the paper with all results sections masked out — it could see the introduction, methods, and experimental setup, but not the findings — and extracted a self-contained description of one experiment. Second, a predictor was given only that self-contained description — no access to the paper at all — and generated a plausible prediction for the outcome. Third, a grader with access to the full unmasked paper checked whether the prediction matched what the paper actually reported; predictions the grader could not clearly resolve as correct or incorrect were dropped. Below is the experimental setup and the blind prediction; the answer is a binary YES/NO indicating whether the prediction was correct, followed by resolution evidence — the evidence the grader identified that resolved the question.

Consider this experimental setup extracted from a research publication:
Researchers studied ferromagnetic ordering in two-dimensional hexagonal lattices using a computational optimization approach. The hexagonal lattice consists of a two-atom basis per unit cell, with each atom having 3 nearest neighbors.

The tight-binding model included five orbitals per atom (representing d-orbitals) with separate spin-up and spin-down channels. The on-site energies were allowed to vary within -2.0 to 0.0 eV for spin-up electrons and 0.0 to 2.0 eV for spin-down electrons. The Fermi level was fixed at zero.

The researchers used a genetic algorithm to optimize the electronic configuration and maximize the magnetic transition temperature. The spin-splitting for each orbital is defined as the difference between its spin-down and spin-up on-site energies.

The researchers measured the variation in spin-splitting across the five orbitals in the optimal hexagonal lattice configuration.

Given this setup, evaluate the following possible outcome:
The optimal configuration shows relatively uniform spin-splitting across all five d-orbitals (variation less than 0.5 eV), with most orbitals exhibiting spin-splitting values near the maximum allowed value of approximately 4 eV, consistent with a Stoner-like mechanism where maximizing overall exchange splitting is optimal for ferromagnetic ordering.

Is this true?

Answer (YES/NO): NO